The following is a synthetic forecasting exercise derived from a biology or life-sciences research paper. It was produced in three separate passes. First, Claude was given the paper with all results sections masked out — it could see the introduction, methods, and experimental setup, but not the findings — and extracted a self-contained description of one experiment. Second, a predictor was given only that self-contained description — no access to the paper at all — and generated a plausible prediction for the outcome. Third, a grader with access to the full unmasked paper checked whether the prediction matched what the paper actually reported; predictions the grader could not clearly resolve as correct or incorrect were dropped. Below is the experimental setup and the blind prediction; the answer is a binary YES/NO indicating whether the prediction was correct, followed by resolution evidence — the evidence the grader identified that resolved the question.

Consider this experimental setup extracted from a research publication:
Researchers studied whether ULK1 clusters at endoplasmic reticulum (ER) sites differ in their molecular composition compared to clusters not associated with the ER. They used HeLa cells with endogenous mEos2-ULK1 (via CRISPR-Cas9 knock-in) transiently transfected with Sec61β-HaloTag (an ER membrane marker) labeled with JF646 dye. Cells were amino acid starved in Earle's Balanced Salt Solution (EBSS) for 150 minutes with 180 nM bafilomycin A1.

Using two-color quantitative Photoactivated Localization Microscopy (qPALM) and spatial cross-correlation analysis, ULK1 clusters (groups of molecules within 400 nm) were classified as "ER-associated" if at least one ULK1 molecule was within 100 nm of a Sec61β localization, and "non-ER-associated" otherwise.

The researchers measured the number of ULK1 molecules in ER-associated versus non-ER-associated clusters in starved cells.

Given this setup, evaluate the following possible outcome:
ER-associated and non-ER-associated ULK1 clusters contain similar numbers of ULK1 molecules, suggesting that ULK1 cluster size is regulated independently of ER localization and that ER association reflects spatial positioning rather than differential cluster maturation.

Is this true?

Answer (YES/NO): NO